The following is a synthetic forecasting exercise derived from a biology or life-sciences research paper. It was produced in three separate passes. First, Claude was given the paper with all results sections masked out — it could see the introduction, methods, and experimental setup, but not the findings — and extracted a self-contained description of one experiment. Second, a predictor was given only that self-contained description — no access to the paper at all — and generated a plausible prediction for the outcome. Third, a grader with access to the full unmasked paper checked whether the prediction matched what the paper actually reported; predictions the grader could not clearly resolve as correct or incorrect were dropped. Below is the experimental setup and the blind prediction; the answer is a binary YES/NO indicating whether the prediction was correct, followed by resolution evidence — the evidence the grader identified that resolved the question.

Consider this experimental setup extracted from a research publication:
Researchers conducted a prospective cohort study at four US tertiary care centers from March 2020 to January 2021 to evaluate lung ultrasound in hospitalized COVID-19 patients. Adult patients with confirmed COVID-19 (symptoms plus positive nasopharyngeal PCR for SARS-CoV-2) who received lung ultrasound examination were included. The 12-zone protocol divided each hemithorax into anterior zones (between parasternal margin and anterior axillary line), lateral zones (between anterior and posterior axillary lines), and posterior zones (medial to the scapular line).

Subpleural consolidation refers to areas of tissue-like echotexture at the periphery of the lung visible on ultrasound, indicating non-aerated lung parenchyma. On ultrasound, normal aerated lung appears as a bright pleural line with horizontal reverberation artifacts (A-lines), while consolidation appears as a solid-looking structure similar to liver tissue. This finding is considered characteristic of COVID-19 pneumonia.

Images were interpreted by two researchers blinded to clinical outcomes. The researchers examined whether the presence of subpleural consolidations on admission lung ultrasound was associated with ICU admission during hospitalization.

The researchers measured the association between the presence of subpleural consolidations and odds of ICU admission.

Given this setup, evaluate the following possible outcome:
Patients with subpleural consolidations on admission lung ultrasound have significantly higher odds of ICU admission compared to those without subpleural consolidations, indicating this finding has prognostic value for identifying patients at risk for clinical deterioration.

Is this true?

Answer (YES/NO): YES